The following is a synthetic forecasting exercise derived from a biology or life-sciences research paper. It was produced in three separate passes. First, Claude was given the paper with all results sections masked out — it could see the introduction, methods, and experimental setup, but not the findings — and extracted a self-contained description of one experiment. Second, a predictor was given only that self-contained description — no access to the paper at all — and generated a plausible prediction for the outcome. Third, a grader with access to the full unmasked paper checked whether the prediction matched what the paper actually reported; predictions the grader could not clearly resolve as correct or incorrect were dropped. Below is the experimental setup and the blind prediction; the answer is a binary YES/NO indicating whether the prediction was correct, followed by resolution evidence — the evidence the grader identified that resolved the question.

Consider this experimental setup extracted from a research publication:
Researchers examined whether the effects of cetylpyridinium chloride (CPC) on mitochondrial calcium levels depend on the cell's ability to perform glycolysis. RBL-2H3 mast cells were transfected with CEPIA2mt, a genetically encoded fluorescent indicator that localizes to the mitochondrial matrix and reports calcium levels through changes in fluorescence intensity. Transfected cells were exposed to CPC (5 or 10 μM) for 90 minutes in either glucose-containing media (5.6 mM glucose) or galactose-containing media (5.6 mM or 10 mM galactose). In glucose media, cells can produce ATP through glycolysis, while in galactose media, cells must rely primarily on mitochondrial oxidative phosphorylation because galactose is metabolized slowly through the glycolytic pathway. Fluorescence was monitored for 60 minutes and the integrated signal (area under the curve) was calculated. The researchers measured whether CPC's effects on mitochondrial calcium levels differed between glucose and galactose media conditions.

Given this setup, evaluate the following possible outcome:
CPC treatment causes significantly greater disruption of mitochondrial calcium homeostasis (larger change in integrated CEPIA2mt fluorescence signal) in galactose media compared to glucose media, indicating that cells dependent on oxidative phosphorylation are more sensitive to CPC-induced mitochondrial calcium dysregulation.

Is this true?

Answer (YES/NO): YES